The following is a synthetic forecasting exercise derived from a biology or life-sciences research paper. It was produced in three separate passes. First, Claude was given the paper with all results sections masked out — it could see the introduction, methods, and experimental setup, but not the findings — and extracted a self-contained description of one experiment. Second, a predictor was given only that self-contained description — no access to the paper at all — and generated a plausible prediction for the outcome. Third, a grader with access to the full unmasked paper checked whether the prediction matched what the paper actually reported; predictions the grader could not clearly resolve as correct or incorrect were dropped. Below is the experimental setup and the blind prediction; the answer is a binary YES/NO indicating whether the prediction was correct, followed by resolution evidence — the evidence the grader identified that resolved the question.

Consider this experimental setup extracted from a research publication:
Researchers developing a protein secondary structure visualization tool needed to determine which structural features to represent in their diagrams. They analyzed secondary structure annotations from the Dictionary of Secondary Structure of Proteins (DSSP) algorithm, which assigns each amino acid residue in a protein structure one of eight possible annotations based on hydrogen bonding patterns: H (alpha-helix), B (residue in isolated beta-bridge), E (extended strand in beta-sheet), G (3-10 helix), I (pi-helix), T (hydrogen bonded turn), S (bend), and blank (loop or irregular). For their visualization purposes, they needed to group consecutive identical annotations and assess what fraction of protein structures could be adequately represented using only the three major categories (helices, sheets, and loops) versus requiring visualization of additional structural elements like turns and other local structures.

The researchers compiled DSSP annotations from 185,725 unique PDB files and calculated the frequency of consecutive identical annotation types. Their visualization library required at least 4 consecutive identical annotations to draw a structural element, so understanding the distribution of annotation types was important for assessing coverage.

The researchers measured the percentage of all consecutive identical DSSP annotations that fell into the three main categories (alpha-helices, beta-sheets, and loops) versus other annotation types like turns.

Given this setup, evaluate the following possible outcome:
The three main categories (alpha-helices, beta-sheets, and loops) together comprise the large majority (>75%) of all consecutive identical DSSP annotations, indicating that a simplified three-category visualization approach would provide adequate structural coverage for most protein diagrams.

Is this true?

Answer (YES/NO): YES